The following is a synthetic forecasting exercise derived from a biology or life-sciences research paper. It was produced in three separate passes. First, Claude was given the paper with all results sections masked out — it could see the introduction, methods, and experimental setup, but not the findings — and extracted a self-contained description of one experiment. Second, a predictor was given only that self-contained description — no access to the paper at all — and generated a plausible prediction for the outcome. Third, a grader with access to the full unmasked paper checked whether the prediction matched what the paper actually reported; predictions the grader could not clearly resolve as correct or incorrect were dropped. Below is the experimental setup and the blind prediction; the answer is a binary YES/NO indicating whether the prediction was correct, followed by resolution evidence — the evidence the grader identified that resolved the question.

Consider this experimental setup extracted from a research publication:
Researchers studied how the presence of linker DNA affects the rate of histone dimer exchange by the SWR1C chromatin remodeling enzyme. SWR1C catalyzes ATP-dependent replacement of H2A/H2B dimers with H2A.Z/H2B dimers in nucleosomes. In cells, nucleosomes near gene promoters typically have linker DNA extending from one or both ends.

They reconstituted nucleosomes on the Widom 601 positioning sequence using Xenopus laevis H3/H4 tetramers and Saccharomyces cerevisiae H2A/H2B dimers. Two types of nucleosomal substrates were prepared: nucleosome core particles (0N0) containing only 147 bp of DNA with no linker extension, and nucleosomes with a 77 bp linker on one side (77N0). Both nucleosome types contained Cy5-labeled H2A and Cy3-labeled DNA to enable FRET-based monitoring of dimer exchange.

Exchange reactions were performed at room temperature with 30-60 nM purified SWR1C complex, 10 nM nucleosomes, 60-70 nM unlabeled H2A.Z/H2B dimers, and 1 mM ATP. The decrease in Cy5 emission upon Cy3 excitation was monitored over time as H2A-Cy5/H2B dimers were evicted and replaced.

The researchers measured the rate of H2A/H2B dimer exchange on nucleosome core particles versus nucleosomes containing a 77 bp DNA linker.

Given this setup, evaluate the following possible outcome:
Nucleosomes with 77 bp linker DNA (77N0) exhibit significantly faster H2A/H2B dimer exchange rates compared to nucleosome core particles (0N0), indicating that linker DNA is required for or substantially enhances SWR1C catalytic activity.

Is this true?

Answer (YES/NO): YES